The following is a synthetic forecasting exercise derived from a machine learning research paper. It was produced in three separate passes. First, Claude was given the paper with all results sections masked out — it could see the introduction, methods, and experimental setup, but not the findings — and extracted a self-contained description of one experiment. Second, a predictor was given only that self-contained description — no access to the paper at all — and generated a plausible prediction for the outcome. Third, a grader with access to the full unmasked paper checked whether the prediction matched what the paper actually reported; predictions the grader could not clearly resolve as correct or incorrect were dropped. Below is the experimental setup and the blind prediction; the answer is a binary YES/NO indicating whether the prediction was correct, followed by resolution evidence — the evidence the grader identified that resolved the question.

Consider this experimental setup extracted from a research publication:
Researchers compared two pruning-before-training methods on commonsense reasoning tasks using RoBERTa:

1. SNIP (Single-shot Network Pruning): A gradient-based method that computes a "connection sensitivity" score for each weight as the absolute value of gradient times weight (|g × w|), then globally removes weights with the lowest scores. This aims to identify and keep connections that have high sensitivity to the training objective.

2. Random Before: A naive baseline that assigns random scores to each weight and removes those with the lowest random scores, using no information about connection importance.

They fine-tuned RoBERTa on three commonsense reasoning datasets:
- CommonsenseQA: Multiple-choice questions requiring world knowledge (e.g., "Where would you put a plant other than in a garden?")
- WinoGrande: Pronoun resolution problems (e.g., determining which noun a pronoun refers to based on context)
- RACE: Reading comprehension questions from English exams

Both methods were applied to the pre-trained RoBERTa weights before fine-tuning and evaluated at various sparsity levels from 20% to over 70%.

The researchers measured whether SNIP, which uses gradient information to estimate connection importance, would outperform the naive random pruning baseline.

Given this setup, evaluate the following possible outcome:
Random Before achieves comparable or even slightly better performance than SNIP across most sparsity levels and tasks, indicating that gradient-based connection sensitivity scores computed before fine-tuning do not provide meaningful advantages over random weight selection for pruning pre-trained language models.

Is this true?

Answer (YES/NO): YES